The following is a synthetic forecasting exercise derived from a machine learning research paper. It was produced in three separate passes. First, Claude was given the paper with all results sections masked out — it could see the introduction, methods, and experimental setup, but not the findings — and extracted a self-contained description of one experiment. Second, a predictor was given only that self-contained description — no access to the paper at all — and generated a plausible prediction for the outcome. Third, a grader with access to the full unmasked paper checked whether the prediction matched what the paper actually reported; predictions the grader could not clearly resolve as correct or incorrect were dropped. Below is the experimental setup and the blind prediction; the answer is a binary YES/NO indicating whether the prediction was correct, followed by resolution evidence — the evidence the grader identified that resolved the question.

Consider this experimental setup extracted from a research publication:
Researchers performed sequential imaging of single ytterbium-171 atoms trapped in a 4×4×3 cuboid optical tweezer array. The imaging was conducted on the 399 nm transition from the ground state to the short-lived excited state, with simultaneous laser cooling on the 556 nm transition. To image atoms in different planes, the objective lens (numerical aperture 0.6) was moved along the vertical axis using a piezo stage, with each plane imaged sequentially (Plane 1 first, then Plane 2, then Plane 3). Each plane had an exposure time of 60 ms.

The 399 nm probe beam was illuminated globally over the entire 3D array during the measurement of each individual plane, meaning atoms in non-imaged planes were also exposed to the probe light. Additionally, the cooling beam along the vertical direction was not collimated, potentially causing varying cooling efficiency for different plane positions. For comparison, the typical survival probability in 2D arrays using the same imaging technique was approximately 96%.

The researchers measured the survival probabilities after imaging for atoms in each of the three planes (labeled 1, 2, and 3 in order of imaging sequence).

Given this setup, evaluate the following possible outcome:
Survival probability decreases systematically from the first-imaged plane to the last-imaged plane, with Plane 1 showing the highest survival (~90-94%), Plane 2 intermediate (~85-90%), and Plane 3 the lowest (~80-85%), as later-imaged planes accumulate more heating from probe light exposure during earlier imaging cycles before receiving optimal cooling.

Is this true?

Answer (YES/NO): NO